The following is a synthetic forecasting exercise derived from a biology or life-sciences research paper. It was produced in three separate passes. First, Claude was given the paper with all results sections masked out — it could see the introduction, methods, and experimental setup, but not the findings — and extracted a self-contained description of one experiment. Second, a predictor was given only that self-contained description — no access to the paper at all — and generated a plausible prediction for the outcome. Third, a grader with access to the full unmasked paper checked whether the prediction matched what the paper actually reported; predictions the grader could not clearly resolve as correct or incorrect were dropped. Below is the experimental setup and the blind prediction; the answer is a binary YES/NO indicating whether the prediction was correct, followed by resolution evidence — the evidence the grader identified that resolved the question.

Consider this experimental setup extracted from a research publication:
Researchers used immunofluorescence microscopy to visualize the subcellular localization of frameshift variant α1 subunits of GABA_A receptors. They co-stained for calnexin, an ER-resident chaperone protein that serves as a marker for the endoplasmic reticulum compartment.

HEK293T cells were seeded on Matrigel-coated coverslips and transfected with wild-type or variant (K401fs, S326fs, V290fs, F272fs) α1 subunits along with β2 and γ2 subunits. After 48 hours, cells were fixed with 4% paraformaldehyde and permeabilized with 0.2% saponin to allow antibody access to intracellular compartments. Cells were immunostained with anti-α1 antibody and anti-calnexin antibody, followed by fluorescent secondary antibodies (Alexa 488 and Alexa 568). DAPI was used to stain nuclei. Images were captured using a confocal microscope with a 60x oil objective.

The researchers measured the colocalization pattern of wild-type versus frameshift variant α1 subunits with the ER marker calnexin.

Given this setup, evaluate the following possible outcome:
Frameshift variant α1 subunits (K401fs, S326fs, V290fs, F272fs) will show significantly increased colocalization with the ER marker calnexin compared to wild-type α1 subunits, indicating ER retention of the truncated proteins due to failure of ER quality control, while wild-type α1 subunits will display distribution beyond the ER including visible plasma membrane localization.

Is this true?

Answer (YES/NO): YES